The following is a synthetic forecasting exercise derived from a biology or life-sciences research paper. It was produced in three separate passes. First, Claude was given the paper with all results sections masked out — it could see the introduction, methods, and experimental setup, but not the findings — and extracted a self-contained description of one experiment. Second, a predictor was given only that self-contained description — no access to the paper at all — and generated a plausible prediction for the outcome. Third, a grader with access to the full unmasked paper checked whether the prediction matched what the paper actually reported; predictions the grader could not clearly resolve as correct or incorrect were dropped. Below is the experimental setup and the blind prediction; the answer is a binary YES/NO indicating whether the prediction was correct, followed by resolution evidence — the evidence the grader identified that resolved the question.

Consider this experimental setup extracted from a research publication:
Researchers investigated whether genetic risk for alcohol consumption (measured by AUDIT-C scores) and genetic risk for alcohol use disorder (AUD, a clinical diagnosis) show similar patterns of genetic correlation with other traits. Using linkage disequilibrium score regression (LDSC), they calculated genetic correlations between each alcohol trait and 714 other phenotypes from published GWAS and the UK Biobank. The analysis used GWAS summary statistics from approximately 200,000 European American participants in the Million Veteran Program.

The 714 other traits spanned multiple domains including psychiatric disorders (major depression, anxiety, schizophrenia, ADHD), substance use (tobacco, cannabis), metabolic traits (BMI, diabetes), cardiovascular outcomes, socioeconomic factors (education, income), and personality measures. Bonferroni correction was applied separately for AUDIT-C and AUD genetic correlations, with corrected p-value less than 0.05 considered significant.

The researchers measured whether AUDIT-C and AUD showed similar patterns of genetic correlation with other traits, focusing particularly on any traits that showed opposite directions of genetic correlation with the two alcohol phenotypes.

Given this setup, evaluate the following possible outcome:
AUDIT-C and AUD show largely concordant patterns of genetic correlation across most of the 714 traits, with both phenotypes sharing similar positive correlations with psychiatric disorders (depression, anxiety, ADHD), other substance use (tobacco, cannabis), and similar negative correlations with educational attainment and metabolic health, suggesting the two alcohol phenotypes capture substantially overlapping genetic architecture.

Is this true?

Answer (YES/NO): NO